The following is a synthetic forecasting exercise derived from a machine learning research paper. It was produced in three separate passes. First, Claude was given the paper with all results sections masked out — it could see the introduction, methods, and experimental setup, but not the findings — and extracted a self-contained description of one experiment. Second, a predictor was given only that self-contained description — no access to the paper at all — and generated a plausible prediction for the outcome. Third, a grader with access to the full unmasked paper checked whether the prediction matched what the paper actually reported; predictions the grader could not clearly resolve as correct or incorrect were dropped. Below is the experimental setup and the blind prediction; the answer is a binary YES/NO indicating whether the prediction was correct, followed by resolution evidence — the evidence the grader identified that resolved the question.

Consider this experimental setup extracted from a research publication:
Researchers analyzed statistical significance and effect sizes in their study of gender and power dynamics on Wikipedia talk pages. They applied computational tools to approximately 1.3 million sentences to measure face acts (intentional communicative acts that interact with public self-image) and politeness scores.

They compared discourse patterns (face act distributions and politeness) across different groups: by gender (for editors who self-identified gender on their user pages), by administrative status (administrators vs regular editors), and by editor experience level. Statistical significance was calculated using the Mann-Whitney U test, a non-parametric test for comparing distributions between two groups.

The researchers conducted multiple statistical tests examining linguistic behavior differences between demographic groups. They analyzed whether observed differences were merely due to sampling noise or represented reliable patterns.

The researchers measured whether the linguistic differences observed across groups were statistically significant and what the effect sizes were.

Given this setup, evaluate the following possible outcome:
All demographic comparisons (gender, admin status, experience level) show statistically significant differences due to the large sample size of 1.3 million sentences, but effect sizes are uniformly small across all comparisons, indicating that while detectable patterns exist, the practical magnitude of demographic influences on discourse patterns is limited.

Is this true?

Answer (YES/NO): NO